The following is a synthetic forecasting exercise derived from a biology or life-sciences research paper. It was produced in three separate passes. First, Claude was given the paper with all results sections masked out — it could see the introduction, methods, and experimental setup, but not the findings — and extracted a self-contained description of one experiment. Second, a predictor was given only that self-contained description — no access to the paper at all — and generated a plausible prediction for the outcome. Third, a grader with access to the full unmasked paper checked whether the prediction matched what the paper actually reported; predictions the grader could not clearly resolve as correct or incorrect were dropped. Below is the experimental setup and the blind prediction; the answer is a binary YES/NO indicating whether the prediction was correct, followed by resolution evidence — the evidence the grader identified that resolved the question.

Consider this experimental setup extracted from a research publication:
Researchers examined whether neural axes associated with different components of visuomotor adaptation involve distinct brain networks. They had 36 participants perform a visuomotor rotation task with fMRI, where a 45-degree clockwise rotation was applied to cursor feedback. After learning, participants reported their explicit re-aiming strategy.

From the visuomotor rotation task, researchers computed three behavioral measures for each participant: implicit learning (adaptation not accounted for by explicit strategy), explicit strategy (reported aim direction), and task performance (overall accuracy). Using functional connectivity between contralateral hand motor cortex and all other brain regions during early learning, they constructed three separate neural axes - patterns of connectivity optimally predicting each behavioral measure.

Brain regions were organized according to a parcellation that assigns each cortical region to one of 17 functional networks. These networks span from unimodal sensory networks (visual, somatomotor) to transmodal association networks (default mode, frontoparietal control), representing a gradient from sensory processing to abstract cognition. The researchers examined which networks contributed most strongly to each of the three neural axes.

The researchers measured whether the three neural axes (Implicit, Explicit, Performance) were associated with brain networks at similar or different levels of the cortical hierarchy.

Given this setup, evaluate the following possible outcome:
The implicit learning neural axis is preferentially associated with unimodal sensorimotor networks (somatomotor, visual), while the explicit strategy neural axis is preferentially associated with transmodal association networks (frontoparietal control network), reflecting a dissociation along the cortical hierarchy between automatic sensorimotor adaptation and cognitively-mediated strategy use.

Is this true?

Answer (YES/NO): NO